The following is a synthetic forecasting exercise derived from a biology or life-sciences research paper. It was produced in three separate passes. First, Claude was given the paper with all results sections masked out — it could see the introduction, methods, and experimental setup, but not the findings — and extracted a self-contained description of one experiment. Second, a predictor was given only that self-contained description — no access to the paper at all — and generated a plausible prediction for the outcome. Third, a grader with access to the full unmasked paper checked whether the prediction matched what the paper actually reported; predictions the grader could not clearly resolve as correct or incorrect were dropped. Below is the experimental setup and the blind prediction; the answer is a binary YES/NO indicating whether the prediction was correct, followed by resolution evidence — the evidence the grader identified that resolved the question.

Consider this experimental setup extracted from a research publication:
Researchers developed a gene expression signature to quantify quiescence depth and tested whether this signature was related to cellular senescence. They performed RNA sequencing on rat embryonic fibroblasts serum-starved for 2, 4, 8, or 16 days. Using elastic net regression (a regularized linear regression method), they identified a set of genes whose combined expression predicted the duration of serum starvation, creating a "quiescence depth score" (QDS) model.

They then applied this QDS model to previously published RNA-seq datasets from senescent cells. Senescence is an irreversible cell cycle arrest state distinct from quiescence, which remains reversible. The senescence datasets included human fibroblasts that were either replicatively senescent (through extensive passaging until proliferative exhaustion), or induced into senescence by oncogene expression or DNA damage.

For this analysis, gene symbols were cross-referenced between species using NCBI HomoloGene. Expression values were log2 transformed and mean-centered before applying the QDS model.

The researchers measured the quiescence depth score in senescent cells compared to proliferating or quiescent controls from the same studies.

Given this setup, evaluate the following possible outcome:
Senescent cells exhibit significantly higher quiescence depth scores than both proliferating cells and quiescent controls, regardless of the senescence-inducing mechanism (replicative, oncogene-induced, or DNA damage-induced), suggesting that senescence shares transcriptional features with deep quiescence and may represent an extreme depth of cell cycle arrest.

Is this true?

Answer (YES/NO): NO